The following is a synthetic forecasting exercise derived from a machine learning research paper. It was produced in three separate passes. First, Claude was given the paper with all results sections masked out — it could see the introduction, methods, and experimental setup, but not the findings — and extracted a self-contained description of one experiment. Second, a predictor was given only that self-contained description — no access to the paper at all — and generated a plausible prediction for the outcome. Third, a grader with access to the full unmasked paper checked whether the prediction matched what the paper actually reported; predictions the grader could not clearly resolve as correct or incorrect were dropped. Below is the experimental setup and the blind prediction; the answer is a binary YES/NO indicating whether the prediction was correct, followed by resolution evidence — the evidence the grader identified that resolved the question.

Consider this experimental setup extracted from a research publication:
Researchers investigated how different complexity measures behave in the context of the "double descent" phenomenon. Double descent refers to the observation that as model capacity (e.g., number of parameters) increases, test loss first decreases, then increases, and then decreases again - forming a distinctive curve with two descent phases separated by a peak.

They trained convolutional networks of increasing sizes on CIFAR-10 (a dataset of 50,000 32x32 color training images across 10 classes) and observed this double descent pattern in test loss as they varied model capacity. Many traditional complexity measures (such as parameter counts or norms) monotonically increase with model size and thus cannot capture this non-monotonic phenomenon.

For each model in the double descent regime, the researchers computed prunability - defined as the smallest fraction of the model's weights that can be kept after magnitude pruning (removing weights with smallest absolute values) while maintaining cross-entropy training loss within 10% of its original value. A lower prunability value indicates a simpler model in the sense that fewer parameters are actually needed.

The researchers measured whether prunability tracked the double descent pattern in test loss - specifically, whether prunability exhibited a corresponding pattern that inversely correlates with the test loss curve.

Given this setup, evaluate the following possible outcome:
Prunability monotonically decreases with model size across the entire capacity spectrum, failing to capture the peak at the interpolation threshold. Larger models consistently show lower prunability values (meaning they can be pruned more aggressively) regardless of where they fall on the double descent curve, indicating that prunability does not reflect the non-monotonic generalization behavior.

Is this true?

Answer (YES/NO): NO